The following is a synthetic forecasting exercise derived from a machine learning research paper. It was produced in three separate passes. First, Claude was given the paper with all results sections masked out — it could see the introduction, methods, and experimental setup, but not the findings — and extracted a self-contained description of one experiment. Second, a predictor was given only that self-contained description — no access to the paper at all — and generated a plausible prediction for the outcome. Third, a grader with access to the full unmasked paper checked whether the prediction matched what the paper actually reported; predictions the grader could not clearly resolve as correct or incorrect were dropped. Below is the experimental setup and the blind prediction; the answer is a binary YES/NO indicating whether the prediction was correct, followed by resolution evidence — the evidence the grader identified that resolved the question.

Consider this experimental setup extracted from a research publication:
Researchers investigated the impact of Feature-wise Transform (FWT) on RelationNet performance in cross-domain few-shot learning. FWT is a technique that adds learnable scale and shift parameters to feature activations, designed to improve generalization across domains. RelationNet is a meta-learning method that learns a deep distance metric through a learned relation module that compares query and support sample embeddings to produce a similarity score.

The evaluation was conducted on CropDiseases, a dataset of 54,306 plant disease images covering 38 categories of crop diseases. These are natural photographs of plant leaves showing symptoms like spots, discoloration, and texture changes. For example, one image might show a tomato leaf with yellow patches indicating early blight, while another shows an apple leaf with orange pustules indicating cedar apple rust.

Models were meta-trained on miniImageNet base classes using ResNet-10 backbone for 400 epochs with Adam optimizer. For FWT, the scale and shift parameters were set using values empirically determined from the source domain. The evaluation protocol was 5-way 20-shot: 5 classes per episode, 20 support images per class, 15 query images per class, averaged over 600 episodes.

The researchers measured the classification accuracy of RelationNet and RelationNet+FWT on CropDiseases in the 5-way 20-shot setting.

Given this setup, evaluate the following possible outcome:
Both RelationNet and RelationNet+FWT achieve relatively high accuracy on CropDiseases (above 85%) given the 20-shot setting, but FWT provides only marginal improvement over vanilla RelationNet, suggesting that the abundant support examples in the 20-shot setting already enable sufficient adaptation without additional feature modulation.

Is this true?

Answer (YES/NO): NO